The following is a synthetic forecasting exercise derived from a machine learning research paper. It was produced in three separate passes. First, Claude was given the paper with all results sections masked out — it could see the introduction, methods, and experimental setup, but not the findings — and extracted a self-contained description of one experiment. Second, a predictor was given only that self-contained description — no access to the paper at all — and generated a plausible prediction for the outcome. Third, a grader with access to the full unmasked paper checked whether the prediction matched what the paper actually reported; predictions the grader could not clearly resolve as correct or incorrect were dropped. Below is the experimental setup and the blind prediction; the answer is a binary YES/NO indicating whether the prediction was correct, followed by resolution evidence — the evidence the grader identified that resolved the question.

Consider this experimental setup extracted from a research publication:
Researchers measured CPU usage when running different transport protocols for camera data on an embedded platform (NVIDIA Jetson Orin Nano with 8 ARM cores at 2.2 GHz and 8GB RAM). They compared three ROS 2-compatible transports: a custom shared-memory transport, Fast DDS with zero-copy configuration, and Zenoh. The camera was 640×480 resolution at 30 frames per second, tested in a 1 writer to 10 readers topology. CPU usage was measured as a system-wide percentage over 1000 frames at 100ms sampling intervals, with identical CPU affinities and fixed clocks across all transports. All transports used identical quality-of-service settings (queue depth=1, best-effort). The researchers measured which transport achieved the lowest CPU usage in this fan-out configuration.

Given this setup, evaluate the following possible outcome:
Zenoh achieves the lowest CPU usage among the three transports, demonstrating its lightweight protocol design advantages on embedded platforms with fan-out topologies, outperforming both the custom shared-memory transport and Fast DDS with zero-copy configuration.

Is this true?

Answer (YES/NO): YES